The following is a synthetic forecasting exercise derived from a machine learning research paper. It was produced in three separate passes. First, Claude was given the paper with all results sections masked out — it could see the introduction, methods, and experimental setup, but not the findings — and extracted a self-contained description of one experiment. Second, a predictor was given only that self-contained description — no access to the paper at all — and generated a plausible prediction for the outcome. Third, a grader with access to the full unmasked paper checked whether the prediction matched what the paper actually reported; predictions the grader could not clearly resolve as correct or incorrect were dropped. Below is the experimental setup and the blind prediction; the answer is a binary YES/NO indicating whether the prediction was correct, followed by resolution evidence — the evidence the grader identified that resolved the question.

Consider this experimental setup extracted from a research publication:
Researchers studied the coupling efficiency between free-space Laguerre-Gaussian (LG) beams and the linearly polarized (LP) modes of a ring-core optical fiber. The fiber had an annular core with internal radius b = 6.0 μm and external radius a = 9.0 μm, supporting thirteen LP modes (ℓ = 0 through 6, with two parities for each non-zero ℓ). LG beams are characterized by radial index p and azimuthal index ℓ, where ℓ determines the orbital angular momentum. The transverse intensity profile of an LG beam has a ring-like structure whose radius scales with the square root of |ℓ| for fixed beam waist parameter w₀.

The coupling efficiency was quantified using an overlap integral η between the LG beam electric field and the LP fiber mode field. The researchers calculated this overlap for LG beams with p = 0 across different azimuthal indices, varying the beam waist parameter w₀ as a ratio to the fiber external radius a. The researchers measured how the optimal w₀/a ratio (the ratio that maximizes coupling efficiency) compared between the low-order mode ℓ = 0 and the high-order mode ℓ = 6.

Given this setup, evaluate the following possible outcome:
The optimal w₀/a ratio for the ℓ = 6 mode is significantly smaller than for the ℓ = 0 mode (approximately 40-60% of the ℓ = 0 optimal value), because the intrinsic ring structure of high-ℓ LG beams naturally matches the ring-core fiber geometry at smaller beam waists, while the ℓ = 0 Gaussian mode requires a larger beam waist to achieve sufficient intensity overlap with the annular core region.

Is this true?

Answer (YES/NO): NO